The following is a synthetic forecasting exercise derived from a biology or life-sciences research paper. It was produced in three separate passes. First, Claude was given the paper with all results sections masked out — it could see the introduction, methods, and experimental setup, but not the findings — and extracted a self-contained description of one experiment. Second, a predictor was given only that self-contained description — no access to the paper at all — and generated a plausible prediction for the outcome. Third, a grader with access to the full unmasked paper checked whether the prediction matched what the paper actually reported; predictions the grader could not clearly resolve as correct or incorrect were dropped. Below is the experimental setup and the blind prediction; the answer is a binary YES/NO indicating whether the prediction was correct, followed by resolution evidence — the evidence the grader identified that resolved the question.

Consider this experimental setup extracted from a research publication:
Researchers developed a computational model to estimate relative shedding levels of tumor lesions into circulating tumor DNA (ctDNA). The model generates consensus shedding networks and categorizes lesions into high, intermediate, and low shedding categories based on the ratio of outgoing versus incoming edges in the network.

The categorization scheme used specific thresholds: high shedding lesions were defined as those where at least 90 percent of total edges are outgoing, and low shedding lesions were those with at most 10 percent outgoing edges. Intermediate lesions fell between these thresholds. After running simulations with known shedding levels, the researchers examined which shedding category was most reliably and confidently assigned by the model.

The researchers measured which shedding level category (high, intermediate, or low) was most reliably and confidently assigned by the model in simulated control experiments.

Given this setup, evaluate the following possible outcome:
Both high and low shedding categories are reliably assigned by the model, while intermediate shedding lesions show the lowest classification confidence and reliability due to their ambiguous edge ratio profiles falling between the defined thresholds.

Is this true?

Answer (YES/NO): NO